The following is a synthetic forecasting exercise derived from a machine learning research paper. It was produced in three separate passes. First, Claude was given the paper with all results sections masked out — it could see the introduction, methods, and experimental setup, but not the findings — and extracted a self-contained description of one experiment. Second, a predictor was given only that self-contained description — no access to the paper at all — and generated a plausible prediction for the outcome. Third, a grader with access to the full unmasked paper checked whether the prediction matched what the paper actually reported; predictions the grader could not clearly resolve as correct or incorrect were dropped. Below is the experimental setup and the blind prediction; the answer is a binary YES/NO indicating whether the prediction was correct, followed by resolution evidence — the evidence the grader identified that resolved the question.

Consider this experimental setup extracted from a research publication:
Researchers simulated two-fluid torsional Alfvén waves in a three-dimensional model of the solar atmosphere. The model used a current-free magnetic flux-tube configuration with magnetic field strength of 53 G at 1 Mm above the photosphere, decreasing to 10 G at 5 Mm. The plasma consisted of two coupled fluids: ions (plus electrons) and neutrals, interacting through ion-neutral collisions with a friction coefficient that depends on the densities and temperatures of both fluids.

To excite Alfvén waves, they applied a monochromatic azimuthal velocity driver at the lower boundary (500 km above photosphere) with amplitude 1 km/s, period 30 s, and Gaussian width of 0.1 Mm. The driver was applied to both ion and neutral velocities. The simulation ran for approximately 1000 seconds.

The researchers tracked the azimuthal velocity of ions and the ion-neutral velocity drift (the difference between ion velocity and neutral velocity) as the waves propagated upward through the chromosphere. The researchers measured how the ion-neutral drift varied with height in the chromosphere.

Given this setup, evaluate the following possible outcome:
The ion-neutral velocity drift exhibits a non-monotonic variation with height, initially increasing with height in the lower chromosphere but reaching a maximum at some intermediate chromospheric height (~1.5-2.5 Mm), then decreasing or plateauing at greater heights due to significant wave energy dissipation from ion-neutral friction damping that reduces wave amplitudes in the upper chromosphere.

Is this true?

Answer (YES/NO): NO